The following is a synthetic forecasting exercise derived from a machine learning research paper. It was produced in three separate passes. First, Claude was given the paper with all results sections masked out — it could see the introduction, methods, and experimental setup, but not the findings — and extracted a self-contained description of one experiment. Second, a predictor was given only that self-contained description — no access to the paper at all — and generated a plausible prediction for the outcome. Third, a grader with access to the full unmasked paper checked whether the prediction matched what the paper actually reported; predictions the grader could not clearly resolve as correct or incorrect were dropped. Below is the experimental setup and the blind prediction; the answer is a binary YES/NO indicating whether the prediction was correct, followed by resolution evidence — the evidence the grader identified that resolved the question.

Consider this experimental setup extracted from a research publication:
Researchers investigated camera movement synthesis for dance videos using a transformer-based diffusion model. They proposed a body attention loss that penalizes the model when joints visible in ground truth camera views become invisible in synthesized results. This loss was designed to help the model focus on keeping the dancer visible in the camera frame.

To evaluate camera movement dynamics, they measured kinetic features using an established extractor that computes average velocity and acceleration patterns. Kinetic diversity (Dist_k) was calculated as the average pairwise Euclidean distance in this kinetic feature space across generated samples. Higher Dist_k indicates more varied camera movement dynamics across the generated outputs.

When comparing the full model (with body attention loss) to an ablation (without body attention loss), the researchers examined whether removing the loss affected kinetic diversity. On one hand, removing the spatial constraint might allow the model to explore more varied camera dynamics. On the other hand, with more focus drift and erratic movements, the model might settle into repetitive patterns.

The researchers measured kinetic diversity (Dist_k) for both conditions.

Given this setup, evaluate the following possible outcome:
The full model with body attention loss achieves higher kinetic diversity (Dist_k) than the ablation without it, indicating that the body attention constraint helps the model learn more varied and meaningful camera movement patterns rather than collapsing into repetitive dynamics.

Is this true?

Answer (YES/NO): YES